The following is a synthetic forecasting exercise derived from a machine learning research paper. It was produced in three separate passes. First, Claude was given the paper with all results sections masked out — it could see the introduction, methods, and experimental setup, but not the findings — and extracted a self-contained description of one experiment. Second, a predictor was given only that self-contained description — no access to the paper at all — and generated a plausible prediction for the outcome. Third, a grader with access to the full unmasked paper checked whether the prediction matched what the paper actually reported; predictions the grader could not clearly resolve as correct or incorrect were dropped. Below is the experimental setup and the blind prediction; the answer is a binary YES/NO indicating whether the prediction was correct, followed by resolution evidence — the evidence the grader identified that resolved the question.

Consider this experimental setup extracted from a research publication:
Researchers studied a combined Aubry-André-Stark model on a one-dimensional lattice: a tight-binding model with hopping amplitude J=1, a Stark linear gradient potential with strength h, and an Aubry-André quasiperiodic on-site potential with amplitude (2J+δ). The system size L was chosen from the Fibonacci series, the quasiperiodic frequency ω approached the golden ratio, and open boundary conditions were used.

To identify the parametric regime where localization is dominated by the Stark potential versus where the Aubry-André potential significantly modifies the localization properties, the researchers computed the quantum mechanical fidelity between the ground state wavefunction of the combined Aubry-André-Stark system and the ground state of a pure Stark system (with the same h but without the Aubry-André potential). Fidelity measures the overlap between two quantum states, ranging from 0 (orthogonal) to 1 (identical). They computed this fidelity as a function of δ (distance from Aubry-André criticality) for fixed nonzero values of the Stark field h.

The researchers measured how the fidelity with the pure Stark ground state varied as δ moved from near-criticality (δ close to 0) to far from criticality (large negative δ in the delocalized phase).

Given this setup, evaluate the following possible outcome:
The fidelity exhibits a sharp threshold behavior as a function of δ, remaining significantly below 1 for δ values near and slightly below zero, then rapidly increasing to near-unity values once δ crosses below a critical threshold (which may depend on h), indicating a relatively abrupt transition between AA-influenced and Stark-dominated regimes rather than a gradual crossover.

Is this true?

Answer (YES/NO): NO